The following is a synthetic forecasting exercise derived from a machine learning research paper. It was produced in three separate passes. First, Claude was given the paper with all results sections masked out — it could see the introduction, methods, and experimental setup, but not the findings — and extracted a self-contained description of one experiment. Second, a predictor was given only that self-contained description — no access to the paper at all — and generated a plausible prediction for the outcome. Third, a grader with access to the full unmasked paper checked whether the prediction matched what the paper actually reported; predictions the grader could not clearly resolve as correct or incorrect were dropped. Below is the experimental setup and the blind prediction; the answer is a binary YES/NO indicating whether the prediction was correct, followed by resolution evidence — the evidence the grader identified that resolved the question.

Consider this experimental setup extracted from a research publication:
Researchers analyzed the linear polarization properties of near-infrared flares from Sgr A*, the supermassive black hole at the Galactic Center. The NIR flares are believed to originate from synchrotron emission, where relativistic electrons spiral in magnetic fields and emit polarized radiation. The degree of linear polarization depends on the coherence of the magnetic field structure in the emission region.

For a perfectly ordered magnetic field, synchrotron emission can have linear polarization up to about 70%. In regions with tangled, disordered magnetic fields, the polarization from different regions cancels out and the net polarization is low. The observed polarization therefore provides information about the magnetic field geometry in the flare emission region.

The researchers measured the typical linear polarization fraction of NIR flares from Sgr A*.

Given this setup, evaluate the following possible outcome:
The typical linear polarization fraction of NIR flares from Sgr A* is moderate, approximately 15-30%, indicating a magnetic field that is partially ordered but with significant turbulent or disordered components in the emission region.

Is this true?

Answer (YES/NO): NO